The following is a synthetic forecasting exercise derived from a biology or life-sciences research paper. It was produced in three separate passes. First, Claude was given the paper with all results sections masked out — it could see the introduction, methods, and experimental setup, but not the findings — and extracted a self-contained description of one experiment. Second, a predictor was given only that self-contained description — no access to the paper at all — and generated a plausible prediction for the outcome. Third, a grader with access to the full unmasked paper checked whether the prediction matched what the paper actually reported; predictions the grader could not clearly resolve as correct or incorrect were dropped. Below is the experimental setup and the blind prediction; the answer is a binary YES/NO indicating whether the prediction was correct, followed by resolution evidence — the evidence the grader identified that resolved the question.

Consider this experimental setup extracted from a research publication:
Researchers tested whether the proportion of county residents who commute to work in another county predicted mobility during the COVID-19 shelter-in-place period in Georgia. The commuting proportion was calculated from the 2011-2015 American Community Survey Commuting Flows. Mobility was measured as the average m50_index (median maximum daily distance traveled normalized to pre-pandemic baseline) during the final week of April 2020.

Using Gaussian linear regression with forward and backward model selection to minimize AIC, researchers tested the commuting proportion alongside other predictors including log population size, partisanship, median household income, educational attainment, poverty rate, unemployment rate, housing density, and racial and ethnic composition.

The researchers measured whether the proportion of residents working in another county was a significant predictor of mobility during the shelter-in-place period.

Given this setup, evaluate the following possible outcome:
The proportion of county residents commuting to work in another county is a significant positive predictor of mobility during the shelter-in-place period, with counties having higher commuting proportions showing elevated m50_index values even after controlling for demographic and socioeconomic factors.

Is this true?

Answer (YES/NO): NO